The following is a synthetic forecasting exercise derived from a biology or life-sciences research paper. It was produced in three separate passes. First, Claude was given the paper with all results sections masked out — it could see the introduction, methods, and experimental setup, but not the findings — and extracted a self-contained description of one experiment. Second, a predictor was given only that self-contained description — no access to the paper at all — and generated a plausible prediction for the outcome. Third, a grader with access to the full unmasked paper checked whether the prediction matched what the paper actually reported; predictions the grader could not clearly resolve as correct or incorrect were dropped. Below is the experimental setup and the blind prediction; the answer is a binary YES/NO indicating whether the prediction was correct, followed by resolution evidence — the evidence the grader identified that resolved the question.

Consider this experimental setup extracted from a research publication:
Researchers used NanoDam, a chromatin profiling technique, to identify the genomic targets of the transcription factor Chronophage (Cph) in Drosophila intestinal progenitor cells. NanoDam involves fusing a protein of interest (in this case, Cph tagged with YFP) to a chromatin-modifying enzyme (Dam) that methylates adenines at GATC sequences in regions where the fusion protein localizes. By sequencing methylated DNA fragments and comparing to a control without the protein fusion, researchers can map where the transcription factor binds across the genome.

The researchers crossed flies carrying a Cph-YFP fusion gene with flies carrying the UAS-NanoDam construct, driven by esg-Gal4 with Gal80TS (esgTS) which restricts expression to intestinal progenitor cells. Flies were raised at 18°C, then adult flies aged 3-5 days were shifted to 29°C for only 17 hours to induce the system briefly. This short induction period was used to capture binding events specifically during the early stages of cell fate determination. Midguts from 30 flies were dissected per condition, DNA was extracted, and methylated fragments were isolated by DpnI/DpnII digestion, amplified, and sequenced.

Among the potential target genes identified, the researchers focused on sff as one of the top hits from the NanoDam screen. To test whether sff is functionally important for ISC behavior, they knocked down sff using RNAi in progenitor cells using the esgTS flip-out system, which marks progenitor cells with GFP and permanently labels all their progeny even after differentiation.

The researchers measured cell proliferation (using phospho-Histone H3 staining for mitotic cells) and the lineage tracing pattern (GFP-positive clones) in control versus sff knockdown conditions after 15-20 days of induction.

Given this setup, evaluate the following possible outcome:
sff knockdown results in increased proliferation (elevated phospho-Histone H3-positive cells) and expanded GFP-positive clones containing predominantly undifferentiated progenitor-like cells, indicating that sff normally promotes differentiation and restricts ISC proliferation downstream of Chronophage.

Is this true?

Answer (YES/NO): NO